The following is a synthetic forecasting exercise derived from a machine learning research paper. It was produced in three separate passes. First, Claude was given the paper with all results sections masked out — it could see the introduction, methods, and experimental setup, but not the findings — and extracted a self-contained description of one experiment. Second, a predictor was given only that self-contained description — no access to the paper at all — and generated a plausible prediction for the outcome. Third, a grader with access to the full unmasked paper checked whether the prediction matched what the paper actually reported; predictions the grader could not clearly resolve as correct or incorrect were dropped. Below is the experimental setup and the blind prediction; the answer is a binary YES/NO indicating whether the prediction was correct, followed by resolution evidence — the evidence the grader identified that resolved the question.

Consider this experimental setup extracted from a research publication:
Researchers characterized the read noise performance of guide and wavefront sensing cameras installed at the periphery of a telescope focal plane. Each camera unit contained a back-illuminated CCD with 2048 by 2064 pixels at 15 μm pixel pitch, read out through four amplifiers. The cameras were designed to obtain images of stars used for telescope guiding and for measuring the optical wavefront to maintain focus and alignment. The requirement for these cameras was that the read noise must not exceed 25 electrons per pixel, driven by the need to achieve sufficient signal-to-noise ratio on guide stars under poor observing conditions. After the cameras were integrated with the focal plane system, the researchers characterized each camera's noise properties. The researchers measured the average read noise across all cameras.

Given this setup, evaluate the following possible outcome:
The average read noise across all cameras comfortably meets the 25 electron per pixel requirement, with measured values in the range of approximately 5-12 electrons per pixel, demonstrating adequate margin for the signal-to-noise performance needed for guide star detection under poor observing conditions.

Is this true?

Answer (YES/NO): NO